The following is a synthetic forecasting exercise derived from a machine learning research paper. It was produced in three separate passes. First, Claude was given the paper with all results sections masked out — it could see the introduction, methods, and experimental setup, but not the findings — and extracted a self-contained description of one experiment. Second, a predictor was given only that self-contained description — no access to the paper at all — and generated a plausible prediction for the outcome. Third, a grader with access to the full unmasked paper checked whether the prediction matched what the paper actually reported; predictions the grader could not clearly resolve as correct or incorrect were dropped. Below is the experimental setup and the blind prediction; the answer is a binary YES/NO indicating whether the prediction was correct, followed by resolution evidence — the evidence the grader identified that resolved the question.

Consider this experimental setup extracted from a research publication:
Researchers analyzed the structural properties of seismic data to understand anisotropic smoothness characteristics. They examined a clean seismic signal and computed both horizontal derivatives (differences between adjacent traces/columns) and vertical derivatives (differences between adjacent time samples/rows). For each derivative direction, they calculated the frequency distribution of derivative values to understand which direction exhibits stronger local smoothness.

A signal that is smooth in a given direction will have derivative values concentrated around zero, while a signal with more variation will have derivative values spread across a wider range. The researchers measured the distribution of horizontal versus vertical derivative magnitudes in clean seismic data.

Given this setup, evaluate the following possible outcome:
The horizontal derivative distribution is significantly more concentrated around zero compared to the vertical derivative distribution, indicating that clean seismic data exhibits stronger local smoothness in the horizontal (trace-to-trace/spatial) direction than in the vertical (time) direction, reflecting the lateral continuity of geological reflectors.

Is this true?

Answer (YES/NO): YES